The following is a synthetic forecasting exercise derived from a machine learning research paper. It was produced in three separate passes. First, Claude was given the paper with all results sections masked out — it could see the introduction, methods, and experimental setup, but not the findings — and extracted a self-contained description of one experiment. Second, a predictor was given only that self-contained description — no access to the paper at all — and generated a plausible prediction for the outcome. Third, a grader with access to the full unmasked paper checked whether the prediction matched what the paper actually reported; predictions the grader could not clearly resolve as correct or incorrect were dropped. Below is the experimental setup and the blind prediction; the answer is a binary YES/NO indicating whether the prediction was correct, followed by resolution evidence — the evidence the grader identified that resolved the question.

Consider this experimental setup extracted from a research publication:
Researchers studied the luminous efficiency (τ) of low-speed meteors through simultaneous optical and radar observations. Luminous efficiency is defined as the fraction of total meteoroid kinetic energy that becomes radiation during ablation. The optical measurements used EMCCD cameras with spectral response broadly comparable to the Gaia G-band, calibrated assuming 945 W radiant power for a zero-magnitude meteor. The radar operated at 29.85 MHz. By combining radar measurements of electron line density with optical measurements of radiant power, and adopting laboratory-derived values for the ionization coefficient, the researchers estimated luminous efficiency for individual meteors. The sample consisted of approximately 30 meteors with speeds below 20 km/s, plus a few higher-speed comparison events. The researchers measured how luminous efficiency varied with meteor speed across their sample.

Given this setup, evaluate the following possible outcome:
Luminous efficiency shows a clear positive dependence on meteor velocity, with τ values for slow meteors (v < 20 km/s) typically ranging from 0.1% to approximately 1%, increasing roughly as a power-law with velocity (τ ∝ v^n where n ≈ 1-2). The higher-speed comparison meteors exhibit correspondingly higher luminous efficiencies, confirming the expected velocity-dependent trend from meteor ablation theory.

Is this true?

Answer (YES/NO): NO